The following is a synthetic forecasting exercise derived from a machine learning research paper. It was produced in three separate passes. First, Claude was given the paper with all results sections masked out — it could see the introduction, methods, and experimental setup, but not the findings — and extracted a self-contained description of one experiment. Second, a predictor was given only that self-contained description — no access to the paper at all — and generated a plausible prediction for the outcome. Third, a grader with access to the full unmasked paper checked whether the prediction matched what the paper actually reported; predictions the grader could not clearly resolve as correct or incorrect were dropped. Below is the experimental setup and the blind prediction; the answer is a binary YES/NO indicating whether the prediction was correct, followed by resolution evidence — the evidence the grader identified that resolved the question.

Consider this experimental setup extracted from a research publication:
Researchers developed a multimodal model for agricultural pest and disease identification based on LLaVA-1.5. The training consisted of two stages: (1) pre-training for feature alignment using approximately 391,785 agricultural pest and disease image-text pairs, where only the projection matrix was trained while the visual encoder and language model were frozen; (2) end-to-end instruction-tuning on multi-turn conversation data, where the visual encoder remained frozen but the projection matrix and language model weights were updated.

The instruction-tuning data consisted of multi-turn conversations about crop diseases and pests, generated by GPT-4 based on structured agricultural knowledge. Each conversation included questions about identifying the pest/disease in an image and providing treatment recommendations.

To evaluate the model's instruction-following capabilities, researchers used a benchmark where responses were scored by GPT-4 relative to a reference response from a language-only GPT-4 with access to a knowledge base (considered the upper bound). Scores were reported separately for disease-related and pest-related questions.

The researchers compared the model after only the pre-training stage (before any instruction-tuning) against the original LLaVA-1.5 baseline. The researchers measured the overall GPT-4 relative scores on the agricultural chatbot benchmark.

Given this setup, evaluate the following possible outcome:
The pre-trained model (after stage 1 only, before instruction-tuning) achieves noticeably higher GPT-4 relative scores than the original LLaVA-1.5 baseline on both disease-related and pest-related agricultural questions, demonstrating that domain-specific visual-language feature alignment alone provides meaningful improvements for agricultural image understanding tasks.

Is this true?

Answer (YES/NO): NO